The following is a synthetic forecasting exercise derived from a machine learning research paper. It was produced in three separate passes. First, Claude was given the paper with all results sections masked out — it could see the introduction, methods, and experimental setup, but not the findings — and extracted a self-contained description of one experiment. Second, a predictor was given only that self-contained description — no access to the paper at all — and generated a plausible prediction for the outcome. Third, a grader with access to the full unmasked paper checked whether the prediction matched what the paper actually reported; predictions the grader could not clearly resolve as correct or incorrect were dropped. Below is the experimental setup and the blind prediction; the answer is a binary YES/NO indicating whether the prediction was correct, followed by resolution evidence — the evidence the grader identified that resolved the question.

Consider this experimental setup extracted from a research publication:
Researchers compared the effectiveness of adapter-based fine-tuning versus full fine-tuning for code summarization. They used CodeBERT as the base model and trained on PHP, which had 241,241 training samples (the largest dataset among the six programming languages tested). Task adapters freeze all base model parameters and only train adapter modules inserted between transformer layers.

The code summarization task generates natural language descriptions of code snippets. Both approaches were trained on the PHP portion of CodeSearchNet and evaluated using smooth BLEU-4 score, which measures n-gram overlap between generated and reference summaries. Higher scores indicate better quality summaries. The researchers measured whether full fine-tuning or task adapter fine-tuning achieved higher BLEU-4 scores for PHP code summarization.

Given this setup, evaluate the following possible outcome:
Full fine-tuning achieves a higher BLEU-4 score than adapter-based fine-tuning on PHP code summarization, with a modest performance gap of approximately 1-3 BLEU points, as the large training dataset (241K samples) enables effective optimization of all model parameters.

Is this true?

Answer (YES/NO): NO